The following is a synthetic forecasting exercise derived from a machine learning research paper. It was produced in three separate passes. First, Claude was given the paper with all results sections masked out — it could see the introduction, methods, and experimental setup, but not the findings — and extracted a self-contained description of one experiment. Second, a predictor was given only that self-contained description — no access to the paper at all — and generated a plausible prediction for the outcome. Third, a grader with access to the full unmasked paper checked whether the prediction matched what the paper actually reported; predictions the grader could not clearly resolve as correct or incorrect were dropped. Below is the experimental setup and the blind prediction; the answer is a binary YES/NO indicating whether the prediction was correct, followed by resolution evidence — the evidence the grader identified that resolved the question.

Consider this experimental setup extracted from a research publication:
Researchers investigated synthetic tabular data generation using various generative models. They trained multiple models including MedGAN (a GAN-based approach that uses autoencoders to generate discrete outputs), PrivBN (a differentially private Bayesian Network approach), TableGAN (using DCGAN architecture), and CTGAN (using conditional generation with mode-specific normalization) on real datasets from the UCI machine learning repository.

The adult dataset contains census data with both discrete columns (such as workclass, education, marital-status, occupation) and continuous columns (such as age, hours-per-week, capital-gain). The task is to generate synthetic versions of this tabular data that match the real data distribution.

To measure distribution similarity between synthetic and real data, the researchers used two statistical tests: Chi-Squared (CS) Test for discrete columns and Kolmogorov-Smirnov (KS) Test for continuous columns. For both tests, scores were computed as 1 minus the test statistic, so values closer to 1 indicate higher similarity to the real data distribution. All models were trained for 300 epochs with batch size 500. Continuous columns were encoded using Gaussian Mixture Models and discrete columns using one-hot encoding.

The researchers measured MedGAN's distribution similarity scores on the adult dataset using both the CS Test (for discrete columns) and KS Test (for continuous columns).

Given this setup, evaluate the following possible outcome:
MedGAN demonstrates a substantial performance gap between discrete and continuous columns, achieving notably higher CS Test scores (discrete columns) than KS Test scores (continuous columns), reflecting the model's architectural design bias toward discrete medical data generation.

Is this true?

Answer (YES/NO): YES